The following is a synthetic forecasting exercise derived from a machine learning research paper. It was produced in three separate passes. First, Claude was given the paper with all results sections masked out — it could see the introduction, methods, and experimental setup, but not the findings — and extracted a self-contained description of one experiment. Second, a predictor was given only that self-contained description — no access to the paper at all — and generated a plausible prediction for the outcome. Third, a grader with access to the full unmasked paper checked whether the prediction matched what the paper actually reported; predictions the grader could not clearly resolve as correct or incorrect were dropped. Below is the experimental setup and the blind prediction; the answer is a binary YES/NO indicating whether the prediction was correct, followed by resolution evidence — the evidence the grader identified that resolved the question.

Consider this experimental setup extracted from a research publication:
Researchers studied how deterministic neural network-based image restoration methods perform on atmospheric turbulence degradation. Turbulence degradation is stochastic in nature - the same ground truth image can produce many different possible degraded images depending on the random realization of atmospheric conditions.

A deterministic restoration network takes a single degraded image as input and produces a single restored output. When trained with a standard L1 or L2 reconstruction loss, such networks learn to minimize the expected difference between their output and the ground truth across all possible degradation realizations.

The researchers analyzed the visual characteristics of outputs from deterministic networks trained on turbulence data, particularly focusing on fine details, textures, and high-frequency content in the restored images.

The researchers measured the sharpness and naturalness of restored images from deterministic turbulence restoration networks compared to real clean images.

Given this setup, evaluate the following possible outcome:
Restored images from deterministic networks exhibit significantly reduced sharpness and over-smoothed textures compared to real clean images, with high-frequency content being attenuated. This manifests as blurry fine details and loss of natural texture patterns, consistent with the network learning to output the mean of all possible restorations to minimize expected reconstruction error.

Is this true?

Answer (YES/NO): NO